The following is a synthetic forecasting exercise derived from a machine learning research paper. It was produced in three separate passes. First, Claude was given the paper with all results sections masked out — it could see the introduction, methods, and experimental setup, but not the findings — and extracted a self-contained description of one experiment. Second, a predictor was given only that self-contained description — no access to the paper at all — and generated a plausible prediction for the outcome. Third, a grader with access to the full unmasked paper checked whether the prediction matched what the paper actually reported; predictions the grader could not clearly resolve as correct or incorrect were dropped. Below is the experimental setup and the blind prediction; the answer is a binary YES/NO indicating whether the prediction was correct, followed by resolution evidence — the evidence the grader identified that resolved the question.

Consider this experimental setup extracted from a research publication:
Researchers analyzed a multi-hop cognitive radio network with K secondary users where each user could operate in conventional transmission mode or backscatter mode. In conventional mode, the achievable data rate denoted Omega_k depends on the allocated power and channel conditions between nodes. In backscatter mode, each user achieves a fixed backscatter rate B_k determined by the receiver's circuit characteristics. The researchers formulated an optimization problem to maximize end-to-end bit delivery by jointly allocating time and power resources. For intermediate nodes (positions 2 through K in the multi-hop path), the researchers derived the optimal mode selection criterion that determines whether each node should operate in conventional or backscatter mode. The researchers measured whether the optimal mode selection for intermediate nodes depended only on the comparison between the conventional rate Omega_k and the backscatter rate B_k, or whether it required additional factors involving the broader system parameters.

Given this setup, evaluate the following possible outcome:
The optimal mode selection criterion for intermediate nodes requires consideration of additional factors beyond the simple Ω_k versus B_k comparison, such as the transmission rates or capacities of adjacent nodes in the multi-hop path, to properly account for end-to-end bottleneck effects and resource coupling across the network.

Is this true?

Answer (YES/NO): NO